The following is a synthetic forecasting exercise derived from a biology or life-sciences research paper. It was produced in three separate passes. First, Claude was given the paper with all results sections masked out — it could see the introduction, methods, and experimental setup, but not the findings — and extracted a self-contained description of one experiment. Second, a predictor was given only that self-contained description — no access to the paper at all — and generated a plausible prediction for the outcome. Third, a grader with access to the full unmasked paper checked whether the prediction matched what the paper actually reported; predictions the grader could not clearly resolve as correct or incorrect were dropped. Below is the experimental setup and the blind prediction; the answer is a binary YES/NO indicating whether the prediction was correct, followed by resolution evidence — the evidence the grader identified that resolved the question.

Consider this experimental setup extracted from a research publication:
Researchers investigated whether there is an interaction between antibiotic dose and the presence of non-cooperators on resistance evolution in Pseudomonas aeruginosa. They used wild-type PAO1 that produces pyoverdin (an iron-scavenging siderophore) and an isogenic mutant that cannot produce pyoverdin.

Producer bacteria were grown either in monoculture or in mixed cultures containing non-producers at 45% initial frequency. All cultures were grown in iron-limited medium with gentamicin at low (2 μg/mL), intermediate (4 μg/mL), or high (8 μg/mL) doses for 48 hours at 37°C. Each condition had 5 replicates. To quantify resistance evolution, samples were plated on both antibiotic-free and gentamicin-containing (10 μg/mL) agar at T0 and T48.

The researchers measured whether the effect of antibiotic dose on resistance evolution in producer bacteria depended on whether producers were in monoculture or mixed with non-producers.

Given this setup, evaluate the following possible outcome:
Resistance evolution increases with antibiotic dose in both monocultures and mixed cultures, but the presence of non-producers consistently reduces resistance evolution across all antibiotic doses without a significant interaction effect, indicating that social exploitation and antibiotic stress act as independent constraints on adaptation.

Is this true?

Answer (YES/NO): NO